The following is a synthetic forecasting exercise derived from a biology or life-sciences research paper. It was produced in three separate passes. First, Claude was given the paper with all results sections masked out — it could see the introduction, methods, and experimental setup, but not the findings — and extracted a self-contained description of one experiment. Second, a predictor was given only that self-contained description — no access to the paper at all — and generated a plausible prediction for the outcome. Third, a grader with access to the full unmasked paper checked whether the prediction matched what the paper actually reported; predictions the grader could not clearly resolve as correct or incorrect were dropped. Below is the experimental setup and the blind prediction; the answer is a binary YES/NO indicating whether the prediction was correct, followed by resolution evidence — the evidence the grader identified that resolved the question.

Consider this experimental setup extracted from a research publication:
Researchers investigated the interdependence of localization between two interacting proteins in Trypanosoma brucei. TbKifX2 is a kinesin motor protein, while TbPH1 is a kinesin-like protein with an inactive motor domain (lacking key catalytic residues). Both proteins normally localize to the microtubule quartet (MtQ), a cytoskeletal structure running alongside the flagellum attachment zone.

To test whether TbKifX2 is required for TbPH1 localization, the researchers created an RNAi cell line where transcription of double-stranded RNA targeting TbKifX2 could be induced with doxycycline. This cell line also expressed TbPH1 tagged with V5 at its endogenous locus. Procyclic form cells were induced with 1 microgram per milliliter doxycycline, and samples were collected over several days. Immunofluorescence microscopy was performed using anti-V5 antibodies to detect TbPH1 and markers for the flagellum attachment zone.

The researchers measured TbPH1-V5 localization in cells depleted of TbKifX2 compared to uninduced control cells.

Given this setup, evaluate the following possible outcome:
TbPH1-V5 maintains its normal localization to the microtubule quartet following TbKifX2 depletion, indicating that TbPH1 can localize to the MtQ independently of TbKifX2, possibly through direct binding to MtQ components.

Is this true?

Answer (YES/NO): NO